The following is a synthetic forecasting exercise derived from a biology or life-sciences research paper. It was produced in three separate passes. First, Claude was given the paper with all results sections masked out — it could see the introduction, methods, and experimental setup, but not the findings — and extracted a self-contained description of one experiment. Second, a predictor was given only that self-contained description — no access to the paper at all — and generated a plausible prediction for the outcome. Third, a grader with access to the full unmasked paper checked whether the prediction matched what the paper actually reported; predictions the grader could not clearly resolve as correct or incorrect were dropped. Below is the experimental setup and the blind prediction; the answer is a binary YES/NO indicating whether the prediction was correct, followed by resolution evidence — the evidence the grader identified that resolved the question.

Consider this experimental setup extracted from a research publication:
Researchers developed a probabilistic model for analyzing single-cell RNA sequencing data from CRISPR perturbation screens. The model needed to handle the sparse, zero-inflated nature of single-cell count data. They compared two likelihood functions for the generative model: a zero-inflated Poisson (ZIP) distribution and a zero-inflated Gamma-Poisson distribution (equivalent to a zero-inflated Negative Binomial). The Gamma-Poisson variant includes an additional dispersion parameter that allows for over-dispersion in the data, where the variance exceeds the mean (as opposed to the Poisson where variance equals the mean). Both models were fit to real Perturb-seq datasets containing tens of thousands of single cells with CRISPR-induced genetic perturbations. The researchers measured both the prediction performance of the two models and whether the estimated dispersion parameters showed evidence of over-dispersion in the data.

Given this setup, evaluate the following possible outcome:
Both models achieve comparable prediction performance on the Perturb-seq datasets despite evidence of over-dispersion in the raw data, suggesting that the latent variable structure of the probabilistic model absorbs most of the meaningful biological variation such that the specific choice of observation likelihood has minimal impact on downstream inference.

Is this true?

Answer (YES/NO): NO